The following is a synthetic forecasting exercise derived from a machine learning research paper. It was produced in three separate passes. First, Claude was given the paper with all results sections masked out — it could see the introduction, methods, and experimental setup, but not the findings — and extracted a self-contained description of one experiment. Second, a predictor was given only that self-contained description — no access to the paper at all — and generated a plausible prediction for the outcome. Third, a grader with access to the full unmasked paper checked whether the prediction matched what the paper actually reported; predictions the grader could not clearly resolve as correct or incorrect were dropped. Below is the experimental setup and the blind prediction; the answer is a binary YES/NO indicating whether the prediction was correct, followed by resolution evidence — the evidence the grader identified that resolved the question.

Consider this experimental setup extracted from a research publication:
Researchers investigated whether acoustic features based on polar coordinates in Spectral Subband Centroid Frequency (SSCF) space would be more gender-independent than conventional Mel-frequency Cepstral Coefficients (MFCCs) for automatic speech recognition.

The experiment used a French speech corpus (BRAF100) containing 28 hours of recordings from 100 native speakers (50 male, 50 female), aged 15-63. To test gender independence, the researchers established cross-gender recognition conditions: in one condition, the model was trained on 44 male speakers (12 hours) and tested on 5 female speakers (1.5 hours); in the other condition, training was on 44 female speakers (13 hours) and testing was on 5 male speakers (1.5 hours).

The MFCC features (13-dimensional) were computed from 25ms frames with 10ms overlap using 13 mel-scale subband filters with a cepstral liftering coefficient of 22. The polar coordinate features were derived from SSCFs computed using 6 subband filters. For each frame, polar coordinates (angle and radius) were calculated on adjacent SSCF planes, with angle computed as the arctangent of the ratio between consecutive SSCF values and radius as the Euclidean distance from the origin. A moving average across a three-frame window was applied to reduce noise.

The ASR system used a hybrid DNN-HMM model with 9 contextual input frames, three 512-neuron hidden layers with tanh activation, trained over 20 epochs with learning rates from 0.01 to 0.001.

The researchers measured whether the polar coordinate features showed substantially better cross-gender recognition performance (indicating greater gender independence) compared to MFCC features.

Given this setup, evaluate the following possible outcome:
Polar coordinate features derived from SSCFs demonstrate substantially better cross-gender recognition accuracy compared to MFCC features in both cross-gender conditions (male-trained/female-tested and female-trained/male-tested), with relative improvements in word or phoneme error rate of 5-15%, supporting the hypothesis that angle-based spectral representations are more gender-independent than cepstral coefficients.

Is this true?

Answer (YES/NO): NO